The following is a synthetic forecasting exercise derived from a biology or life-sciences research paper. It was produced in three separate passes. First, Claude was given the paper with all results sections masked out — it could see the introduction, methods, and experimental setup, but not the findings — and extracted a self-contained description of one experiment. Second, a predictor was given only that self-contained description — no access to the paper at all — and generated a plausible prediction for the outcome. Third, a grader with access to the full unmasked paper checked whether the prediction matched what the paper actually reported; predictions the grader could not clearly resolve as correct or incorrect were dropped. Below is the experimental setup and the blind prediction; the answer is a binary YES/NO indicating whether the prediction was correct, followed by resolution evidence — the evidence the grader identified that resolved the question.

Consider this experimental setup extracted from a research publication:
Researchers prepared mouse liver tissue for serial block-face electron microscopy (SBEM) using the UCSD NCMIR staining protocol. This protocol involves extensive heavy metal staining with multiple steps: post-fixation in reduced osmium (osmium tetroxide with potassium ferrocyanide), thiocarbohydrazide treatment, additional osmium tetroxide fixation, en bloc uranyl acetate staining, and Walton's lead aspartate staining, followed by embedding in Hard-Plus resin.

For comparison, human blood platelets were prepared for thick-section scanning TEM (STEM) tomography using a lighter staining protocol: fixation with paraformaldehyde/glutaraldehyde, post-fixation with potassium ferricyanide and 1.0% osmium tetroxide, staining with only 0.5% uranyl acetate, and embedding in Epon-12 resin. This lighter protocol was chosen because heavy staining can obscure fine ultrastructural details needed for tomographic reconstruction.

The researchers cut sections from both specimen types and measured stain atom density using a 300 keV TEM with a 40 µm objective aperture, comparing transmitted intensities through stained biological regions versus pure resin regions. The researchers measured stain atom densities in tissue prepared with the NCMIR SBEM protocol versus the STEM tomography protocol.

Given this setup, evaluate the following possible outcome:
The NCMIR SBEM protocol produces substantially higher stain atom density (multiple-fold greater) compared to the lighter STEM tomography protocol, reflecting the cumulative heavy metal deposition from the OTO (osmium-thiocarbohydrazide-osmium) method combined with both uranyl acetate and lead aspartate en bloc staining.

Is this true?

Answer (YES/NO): YES